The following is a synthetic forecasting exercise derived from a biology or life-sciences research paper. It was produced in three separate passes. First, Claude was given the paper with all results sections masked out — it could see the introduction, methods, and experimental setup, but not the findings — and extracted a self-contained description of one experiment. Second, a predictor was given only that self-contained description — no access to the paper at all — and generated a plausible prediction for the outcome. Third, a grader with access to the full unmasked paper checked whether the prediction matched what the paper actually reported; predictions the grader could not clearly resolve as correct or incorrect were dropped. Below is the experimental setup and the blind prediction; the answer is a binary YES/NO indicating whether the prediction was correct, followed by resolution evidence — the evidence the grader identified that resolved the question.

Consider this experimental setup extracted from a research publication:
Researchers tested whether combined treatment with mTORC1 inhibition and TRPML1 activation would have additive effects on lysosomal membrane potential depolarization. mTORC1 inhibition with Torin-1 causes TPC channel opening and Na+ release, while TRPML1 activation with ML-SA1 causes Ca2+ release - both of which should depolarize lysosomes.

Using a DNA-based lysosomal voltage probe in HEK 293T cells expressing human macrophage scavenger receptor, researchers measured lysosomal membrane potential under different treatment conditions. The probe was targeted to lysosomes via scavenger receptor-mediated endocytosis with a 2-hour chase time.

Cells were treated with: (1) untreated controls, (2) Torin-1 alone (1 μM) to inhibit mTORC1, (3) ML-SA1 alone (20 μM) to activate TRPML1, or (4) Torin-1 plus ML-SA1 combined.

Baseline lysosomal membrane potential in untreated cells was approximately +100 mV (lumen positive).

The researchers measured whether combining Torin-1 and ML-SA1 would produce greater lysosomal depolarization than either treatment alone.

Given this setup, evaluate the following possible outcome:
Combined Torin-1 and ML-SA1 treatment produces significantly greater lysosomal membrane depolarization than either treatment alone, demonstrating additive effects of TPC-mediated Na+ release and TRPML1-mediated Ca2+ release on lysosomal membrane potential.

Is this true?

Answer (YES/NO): YES